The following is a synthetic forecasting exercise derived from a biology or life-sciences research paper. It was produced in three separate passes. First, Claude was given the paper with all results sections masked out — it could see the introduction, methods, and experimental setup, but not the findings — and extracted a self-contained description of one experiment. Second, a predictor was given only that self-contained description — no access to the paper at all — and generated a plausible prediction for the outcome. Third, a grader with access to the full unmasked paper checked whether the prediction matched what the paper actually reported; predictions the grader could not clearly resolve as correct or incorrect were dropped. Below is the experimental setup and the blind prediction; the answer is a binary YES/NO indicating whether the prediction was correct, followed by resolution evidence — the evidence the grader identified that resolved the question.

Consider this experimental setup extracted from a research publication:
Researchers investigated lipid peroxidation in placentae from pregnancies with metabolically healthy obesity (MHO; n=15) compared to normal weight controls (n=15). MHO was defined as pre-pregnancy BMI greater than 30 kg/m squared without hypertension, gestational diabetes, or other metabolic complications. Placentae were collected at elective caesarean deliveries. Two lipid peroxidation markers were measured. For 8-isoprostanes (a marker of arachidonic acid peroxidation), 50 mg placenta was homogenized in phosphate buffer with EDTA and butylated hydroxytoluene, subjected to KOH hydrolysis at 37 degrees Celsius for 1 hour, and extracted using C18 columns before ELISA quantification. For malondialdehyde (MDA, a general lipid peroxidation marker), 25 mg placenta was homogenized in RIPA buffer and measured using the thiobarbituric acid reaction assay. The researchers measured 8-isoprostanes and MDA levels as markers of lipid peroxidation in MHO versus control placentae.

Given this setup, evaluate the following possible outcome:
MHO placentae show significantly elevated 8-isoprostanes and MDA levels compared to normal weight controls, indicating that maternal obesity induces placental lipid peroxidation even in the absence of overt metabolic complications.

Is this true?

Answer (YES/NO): NO